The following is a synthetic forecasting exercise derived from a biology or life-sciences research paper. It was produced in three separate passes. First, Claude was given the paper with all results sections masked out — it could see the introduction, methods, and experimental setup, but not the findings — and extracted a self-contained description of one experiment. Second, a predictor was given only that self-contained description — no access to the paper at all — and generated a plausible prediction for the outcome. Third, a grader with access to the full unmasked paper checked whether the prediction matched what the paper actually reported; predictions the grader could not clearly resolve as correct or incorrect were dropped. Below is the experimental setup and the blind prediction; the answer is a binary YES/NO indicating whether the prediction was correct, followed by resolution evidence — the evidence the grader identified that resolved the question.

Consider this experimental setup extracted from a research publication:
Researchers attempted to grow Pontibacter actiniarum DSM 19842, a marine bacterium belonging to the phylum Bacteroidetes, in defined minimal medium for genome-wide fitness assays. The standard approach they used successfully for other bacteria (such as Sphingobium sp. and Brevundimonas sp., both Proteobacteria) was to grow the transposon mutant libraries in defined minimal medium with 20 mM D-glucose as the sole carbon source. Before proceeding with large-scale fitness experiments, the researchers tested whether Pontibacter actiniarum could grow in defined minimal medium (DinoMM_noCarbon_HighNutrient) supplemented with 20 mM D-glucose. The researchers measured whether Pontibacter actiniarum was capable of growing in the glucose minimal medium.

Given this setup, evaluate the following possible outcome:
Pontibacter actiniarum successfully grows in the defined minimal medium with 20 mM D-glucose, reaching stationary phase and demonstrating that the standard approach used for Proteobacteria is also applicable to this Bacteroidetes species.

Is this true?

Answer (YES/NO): NO